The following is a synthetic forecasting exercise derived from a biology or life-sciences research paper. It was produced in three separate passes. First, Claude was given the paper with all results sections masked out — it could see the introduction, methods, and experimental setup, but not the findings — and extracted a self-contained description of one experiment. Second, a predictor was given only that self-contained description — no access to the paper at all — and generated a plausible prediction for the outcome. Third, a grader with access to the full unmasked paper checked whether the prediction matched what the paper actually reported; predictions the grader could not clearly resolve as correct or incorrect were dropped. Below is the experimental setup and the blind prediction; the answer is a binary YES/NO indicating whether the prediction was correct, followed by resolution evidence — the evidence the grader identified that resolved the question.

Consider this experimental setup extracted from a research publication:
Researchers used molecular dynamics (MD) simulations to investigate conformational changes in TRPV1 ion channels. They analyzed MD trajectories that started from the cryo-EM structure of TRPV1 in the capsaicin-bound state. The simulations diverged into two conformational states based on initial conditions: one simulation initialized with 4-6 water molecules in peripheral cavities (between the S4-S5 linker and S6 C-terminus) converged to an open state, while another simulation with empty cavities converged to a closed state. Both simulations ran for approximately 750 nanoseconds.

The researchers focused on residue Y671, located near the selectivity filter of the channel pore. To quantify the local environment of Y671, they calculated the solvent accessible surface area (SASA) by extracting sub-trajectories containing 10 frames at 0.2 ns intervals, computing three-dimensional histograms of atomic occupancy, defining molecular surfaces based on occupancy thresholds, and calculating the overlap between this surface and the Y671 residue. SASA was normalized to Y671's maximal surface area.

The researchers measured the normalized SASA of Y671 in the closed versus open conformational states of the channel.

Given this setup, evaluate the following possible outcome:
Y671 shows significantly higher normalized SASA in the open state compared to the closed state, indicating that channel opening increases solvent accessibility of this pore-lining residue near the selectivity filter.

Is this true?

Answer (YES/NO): NO